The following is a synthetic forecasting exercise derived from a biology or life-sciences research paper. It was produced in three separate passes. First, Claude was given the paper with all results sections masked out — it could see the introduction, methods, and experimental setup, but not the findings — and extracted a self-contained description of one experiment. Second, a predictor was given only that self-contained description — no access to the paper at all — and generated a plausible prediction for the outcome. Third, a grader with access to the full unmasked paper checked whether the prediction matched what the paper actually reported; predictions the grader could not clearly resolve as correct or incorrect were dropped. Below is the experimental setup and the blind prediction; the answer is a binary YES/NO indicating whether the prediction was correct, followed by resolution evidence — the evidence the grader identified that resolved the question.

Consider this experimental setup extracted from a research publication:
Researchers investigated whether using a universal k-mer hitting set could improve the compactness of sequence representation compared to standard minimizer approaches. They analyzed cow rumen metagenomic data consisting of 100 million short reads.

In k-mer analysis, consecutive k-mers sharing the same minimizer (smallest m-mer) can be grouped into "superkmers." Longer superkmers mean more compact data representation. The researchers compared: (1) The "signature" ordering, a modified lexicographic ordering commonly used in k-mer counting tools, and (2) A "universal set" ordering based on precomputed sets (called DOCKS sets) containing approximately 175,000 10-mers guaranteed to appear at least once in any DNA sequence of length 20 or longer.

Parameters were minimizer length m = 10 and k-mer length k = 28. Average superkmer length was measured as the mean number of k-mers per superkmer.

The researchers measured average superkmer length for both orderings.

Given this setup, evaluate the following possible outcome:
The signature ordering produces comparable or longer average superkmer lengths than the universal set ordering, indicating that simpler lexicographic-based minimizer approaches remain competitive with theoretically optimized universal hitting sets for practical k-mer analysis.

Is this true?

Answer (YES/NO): NO